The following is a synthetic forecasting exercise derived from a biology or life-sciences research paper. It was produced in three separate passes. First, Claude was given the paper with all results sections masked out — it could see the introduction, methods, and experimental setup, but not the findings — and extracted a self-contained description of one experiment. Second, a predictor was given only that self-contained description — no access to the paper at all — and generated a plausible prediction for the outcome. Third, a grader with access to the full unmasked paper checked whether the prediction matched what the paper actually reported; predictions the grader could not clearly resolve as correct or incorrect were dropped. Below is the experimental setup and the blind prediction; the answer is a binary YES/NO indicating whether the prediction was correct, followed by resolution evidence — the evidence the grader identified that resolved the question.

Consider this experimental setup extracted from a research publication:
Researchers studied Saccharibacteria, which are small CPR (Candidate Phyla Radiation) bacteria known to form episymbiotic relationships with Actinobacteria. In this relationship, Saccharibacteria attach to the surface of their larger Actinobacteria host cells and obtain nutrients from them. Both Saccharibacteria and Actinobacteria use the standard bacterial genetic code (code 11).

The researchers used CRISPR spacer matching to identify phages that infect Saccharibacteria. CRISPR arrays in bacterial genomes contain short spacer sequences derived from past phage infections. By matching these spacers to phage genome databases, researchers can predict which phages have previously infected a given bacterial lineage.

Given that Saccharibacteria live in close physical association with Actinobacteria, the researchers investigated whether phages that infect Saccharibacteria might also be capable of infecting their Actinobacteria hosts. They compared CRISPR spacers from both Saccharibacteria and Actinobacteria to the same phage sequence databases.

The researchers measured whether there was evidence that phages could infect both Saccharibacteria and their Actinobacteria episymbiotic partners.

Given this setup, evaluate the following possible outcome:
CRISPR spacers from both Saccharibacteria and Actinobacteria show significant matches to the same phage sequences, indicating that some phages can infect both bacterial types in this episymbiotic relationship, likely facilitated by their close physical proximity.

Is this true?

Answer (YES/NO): YES